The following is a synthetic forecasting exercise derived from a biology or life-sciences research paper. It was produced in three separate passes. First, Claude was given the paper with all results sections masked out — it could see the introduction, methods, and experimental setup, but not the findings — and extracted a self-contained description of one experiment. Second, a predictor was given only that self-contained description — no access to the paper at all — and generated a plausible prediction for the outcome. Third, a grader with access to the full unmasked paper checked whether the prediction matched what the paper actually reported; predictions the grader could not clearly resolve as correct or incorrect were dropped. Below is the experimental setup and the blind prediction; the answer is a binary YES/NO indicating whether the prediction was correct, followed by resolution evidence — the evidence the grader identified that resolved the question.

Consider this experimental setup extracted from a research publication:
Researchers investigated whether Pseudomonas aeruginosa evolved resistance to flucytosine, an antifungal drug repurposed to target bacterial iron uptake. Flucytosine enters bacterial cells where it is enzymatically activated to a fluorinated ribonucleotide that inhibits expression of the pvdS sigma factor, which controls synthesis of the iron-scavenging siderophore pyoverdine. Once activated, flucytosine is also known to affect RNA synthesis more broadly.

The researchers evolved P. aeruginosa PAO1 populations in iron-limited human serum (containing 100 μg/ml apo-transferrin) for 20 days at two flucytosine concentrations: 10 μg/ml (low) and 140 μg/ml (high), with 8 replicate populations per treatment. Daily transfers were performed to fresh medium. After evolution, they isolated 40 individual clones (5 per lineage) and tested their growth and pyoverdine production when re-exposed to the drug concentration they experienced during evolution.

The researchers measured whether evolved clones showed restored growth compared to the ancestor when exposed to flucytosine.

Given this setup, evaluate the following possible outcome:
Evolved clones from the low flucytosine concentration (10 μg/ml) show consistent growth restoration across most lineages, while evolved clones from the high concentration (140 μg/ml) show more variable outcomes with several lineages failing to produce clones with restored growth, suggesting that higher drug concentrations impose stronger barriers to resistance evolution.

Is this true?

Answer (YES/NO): NO